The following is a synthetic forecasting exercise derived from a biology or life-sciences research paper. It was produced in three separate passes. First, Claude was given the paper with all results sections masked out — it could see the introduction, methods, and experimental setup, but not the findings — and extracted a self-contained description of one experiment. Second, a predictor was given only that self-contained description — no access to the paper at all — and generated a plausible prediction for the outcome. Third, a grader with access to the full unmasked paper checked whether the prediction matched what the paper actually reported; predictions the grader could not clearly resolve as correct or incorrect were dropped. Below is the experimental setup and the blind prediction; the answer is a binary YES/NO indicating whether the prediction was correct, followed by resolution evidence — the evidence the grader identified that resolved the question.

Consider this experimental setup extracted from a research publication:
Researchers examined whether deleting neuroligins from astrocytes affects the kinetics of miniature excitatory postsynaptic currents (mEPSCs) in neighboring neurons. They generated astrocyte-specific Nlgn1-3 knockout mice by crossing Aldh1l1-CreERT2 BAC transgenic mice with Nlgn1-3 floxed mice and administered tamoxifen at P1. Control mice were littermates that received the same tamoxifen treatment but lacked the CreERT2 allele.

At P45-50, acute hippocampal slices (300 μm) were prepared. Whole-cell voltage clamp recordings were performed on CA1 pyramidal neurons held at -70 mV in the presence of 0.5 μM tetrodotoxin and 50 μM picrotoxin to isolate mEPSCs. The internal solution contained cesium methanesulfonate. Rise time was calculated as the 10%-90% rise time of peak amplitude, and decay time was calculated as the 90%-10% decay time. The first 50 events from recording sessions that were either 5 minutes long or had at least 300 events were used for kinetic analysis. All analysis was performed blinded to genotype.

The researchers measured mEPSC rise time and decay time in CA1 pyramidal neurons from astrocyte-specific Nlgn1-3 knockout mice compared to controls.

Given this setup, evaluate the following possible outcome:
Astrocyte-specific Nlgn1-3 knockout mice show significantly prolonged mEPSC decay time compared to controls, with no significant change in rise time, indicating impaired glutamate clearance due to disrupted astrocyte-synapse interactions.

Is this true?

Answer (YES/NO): NO